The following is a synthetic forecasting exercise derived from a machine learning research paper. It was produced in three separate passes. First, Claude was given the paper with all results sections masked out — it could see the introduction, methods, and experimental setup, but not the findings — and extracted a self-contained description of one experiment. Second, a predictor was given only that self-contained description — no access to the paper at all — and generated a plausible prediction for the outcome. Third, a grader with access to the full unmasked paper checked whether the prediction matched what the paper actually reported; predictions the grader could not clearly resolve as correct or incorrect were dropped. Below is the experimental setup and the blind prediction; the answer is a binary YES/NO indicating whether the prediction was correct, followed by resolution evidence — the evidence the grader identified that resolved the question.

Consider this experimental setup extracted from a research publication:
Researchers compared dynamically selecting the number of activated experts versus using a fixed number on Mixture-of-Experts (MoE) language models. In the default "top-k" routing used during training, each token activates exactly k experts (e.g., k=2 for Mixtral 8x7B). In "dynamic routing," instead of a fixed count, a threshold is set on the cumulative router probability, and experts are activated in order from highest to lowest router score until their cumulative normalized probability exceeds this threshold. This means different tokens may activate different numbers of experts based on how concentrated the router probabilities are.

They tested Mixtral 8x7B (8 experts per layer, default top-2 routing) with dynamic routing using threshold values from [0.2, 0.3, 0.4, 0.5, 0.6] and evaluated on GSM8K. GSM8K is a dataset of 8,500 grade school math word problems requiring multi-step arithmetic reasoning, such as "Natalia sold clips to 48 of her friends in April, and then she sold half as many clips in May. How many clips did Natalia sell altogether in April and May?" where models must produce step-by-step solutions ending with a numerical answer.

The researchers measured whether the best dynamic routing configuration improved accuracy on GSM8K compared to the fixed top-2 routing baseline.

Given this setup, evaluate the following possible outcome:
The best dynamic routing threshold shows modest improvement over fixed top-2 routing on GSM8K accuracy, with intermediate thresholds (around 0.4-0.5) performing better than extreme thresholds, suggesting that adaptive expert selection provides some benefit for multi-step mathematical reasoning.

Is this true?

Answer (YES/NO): NO